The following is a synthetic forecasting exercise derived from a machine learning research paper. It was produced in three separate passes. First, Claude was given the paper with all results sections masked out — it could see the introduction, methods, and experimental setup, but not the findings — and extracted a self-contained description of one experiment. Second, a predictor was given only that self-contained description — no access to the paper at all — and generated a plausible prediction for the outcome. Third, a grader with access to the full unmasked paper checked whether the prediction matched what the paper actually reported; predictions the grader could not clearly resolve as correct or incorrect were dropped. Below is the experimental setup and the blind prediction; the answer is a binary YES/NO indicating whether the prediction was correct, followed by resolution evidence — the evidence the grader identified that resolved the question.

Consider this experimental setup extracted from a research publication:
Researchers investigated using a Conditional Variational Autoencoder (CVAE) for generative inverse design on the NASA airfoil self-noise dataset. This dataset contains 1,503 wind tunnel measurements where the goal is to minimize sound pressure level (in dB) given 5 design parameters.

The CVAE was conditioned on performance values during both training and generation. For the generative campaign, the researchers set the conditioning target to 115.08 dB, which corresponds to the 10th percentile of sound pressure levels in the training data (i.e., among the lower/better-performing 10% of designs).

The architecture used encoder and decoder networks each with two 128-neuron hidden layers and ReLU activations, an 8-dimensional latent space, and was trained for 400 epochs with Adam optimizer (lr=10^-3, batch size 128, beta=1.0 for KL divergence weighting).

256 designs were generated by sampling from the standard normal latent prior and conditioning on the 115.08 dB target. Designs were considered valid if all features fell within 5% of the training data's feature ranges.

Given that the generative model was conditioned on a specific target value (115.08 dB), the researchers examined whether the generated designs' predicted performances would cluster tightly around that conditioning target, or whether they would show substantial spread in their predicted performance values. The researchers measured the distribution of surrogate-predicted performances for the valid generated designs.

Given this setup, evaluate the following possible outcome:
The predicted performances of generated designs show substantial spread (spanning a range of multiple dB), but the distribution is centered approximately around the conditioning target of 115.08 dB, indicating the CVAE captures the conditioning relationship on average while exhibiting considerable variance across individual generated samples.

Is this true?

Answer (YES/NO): NO